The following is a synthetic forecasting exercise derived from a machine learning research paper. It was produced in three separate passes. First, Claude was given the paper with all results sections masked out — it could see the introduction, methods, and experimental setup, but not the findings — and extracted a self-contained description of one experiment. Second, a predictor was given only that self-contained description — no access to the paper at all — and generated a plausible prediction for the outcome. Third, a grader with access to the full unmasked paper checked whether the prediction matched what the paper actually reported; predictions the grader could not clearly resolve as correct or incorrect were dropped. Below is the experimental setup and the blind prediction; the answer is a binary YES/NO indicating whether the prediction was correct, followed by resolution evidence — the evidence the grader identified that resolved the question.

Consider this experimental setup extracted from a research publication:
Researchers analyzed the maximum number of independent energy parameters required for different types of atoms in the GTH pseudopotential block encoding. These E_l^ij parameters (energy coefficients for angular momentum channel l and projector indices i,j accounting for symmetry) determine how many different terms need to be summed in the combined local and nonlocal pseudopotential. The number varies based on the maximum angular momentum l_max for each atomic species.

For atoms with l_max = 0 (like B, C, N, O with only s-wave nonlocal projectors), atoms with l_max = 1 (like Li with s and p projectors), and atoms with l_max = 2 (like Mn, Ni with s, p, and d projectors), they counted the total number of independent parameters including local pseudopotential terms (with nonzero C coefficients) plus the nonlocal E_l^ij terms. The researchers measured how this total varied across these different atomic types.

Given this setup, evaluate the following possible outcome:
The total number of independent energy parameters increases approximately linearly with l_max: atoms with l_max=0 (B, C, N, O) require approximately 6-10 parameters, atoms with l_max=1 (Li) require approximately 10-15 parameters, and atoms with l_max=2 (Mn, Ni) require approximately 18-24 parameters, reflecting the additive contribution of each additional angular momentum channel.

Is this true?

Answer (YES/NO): NO